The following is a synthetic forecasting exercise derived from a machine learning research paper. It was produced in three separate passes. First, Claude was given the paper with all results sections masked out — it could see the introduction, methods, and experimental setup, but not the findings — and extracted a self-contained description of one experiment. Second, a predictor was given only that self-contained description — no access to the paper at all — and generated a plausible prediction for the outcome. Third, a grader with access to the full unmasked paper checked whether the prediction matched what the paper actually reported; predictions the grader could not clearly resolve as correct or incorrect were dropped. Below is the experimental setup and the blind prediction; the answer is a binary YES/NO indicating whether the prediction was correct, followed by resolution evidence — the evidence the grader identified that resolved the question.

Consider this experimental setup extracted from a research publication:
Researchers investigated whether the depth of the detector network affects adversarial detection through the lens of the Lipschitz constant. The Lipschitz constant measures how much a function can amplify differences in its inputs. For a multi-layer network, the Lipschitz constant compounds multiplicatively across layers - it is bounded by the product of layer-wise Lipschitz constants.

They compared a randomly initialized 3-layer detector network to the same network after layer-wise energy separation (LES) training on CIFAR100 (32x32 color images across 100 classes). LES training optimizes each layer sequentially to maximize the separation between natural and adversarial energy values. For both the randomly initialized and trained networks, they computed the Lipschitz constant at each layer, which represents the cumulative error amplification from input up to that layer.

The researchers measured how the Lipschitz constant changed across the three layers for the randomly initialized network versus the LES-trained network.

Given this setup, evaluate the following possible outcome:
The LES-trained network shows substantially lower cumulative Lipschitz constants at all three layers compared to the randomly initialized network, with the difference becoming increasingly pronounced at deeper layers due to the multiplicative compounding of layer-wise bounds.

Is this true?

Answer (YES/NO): NO